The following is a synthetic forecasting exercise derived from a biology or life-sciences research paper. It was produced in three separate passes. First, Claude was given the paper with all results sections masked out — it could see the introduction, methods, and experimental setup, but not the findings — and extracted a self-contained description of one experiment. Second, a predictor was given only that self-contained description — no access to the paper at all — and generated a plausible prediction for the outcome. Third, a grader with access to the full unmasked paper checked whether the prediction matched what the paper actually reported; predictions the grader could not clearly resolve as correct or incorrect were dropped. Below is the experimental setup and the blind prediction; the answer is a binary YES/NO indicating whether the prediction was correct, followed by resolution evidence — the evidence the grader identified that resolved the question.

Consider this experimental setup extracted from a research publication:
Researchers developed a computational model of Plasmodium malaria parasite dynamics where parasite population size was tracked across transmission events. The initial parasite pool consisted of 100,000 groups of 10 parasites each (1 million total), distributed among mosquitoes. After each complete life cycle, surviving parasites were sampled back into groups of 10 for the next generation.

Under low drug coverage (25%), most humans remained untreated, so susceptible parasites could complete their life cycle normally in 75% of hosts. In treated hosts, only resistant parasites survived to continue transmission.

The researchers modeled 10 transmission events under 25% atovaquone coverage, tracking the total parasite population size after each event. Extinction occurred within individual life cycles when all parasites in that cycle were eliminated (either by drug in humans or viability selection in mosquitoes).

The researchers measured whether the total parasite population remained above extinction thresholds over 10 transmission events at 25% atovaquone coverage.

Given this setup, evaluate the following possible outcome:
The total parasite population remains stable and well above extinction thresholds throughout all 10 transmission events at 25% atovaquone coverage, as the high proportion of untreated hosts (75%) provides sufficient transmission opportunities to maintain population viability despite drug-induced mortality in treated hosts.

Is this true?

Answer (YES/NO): NO